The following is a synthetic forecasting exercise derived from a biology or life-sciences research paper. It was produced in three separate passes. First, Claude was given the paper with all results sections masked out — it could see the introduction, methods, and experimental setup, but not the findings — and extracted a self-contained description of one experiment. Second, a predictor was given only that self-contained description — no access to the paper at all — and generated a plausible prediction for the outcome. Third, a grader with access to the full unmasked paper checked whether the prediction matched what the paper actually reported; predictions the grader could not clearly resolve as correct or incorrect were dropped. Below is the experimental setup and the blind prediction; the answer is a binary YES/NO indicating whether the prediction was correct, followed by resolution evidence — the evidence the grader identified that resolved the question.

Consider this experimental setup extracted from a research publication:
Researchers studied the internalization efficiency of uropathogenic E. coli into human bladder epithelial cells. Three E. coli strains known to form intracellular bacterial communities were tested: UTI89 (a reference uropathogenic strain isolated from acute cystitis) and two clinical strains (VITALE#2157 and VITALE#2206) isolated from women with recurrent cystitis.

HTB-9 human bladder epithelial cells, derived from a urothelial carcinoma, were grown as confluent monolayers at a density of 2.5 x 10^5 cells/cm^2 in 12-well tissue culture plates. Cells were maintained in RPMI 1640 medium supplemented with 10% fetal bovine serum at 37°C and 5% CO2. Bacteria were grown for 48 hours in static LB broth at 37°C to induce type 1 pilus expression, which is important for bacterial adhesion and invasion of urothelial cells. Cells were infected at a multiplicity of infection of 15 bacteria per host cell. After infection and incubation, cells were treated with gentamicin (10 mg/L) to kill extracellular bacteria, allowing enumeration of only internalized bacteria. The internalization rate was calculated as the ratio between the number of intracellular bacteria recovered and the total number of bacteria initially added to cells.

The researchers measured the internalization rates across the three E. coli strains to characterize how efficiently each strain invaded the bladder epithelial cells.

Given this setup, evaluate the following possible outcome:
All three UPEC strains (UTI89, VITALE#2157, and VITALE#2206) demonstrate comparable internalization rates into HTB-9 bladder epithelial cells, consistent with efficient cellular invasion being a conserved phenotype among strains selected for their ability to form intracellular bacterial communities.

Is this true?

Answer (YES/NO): NO